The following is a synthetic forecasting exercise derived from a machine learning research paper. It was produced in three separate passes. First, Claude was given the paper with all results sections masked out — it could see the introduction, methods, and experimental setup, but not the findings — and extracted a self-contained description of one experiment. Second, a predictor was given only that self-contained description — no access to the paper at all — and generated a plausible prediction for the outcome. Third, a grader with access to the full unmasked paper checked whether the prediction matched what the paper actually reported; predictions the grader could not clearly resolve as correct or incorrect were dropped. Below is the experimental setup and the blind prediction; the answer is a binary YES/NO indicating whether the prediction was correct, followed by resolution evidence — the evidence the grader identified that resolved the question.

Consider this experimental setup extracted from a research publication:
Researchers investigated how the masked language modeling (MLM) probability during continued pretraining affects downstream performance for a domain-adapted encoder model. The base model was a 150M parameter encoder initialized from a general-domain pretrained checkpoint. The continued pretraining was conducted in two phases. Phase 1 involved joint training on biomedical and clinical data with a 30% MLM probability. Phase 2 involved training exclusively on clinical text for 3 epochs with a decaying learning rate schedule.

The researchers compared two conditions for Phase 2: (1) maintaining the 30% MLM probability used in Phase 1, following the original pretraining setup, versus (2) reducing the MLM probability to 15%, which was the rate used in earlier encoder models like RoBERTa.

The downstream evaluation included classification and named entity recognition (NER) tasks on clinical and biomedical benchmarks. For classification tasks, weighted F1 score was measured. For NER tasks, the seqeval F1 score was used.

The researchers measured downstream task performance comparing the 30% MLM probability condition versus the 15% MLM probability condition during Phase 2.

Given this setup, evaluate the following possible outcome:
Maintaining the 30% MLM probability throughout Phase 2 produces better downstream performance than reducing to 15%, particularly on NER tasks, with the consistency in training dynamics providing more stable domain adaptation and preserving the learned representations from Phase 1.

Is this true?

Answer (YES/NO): NO